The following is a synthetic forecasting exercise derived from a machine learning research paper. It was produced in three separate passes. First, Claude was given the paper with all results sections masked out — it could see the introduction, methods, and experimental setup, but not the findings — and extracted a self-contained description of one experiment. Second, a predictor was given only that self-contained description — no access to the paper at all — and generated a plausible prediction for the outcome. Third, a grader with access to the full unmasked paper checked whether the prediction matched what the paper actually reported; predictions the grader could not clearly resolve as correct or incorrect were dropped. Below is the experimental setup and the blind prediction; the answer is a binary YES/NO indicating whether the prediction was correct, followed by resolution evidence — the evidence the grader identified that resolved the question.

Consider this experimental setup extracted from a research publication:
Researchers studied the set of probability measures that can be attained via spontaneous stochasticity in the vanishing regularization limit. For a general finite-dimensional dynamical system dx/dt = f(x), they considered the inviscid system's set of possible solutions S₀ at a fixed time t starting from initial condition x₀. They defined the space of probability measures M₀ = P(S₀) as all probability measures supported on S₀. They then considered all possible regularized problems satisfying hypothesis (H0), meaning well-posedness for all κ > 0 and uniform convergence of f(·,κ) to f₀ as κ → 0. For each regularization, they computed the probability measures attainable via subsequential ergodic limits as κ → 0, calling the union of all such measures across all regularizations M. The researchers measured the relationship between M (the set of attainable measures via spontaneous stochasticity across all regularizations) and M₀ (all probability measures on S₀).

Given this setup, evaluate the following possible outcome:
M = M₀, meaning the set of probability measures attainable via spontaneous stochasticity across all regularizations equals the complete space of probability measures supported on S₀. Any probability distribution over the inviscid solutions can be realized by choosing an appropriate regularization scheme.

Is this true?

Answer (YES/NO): YES